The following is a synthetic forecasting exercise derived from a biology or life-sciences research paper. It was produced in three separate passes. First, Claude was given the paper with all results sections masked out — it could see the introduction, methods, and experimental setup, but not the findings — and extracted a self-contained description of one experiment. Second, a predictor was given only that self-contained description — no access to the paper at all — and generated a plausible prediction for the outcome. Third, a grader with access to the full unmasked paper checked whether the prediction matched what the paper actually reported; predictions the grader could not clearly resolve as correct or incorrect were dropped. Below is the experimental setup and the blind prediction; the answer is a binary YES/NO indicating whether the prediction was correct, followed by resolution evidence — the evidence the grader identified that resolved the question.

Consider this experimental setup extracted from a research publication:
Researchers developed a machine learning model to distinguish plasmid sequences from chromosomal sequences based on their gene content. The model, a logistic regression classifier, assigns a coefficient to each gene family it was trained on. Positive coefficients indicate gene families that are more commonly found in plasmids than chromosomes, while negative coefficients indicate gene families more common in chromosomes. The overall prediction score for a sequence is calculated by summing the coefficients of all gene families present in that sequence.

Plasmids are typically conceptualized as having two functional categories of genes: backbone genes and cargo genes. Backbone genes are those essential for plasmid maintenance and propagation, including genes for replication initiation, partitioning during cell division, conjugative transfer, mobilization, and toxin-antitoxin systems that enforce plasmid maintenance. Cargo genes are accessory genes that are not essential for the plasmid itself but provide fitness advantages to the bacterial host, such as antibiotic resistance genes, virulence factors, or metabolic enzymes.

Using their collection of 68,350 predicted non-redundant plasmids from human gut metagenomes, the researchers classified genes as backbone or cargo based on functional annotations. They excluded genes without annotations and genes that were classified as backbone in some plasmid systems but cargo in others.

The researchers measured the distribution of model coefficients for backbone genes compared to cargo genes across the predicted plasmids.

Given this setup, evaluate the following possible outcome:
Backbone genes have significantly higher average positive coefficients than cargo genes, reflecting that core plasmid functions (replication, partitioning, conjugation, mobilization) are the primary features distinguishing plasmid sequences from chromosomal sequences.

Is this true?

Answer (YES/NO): YES